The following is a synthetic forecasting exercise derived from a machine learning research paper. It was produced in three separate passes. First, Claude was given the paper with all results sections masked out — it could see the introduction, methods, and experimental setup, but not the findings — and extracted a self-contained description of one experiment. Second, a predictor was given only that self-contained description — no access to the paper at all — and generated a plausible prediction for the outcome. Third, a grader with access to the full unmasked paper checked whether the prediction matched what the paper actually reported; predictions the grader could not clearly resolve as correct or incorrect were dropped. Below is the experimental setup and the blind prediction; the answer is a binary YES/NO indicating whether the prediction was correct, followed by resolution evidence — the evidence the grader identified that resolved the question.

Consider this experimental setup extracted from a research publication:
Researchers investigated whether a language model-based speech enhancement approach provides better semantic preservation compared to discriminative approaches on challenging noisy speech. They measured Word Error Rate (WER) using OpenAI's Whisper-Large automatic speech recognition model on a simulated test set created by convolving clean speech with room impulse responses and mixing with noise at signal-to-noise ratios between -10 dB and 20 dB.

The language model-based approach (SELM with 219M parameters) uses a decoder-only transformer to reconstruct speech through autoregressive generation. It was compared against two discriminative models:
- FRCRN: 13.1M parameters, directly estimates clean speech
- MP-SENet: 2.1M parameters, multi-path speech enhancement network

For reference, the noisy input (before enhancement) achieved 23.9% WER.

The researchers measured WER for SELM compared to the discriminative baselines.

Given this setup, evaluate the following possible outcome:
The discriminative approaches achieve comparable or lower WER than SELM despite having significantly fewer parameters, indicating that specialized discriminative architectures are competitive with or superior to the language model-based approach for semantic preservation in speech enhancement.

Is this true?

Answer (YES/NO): YES